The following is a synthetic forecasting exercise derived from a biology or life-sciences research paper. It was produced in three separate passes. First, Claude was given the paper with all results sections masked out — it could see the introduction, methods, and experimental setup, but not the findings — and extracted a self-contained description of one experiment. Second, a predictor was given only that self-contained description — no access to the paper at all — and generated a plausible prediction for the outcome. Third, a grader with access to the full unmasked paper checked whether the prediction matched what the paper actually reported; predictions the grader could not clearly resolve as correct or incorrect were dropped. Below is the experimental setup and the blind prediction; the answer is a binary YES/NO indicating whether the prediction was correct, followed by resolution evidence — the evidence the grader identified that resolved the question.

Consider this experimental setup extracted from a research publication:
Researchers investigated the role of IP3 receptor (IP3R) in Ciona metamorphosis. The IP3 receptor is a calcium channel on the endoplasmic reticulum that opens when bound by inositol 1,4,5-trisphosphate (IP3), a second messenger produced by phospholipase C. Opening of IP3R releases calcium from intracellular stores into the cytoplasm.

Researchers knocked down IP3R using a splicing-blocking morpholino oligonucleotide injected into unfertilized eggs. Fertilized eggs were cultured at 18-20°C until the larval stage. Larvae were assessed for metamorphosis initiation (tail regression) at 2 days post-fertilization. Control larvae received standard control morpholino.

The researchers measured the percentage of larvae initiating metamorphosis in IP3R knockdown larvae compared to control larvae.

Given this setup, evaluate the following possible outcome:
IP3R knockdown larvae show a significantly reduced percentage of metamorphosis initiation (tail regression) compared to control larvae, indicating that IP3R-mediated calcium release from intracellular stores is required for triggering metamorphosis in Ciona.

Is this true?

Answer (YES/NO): YES